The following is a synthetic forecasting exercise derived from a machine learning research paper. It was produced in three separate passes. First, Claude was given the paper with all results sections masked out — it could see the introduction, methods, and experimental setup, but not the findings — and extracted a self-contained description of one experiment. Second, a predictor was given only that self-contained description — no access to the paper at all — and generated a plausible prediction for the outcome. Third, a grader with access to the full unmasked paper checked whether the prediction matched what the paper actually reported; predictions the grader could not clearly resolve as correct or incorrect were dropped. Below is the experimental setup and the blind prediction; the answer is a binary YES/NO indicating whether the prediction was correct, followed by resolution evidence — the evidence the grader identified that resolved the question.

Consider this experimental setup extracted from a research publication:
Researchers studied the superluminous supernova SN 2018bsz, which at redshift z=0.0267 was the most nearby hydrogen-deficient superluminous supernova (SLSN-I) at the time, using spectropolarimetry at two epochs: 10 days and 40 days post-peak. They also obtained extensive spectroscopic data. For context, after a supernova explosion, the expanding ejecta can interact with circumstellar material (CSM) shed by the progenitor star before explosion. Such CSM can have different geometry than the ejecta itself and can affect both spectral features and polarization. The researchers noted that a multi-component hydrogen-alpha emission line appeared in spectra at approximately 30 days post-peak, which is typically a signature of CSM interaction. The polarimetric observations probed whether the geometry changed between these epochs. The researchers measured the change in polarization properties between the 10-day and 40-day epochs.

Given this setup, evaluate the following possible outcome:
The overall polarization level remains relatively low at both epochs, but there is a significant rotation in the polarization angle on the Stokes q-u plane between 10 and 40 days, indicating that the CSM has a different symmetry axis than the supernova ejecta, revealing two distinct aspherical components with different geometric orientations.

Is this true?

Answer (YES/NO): NO